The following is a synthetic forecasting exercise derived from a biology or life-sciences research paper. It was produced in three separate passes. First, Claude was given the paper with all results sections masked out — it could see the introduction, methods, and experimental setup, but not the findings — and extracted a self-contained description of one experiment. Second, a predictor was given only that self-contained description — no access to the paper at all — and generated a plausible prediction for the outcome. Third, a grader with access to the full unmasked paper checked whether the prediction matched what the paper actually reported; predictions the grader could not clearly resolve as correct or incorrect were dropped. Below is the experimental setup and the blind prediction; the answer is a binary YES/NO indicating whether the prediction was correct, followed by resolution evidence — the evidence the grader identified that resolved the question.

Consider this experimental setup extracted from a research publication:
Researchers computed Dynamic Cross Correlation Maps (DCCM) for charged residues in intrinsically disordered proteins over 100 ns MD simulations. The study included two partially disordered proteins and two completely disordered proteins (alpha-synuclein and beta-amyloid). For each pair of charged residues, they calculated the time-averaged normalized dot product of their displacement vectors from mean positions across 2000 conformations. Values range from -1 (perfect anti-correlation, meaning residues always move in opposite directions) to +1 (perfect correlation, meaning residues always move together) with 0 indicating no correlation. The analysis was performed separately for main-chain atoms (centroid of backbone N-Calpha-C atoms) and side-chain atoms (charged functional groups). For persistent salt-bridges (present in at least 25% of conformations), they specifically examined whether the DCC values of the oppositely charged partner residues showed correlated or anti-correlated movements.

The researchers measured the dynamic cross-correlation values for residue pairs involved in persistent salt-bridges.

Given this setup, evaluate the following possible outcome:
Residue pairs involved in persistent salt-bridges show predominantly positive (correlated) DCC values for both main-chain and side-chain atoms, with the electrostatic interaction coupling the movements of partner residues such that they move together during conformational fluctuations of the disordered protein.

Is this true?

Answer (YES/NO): YES